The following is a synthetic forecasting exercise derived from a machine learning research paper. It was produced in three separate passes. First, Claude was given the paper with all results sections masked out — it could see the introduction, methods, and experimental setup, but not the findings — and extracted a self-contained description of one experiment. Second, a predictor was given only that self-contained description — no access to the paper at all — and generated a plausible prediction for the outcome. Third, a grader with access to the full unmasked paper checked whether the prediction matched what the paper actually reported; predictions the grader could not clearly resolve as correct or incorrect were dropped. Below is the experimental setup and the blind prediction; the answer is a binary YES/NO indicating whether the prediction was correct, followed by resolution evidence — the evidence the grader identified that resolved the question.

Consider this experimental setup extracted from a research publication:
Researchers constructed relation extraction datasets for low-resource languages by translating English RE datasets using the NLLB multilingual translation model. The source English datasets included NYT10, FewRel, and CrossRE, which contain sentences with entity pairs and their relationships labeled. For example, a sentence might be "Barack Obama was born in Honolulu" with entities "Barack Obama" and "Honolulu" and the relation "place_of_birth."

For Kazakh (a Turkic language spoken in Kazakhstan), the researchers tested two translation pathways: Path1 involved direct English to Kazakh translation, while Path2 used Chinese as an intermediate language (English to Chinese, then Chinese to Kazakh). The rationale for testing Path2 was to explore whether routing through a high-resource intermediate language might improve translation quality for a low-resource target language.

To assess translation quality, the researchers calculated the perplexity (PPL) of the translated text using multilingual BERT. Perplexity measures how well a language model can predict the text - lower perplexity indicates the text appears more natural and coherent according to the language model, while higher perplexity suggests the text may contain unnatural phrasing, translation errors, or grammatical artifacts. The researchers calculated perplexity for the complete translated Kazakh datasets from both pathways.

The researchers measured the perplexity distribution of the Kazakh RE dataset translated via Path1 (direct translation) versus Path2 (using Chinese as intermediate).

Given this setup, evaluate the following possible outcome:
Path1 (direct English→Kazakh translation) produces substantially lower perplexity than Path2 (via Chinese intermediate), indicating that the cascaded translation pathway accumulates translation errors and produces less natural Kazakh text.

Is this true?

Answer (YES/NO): NO